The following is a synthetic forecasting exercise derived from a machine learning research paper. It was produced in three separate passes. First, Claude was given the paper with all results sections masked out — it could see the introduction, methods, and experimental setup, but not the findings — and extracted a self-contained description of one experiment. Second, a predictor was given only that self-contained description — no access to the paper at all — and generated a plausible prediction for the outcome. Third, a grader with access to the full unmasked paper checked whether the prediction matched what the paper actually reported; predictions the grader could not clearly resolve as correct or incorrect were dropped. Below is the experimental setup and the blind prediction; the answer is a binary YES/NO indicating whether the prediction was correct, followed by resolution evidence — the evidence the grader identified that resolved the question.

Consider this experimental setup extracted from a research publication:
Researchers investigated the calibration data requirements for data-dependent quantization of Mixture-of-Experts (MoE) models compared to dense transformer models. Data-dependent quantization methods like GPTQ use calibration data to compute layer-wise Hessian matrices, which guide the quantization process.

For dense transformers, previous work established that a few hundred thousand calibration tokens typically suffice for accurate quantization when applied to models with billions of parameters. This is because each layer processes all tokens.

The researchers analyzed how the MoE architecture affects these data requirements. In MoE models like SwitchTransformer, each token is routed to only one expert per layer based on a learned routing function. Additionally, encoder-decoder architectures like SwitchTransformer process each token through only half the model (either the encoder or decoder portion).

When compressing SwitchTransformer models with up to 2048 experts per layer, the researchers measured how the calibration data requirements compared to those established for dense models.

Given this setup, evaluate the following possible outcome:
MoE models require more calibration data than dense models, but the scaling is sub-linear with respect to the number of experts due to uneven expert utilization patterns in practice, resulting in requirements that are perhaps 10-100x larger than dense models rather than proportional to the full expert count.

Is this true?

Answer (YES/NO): NO